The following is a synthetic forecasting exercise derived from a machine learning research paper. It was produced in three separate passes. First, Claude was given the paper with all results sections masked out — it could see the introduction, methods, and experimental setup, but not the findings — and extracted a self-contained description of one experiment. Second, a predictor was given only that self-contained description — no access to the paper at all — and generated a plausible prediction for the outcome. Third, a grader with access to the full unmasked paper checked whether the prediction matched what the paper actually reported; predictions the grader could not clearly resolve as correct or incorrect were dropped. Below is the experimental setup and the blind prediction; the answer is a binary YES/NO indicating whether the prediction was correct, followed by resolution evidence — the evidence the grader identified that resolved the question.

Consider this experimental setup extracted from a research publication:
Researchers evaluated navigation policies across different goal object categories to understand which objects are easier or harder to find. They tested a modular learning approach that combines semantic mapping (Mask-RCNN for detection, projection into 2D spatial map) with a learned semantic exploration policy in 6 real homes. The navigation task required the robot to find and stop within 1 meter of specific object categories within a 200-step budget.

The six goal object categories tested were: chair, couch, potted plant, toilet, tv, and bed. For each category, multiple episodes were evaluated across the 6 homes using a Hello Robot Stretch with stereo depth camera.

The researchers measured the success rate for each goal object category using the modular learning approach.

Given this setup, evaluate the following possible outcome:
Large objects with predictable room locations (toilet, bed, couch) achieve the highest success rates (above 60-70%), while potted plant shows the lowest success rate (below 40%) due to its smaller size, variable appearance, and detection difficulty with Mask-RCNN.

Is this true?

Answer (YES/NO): NO